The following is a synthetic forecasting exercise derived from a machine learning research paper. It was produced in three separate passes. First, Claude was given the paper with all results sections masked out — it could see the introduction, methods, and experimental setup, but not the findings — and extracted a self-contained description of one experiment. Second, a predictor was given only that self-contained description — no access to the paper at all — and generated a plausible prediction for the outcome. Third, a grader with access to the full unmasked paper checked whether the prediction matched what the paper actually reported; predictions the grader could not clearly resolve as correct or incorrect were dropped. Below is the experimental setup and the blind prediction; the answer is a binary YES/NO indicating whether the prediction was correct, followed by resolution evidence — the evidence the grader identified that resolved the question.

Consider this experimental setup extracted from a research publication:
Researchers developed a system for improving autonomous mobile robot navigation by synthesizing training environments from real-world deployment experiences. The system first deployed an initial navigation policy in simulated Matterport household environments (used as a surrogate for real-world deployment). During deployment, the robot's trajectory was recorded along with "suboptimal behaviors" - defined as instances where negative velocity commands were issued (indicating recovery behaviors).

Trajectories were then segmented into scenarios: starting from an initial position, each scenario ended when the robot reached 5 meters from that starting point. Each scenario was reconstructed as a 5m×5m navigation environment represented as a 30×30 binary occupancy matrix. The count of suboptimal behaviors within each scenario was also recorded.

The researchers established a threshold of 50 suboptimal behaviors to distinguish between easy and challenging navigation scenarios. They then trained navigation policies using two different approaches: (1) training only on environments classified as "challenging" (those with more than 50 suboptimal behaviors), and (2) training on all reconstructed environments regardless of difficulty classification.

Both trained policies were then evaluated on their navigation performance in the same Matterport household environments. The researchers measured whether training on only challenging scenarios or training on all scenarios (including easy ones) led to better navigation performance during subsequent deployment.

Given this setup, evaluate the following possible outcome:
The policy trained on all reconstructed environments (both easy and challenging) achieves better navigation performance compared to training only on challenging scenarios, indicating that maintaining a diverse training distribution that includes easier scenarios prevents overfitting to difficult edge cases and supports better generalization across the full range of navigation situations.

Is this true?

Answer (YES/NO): NO